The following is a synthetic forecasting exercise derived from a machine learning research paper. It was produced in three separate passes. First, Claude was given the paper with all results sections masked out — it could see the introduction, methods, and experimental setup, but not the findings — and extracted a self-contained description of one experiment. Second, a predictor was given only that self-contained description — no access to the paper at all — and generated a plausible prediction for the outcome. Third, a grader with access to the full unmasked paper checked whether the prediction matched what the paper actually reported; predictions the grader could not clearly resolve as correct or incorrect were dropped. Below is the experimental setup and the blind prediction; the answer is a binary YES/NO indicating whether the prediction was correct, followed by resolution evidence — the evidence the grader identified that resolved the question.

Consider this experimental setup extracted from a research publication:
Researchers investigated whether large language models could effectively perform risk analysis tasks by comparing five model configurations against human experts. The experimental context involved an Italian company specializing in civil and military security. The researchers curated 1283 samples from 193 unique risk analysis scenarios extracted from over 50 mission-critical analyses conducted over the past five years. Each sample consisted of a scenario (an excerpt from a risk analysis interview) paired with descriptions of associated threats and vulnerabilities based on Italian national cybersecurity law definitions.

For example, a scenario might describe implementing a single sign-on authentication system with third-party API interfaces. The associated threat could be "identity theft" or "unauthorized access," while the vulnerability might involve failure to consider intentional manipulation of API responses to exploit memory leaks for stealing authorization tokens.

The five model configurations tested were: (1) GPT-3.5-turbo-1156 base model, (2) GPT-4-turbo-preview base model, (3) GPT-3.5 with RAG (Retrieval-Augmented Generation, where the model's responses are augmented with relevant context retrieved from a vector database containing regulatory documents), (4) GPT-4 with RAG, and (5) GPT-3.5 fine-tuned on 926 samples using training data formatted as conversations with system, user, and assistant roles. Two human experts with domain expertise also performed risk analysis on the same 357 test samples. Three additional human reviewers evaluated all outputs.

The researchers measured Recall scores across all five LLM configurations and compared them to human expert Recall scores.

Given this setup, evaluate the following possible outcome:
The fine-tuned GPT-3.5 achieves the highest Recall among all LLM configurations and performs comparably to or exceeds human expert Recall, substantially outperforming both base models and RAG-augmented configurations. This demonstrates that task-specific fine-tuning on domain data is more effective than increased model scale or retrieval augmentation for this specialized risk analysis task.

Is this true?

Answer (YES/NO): NO